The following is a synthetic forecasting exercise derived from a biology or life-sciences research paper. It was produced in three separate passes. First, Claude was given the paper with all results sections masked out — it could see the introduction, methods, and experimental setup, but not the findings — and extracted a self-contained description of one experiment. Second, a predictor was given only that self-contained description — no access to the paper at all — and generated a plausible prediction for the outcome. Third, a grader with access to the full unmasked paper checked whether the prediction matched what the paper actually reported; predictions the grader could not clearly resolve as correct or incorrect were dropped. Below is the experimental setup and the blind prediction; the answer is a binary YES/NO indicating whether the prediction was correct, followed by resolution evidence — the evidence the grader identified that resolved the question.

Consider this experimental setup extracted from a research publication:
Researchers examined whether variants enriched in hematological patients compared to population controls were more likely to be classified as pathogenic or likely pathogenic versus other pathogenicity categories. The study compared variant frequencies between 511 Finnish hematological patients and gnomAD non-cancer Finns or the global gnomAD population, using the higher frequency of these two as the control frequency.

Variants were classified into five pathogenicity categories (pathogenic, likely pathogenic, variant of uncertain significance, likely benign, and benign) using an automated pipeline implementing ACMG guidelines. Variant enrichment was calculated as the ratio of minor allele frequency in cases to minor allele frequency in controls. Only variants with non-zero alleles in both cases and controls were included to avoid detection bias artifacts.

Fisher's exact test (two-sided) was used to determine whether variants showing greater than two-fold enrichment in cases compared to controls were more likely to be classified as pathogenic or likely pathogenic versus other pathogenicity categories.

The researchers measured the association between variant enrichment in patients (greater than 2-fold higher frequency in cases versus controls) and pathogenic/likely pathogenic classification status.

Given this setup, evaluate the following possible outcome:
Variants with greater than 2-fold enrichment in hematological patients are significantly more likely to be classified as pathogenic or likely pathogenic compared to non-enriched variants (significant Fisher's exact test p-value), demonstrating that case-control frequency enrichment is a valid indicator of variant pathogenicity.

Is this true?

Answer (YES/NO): NO